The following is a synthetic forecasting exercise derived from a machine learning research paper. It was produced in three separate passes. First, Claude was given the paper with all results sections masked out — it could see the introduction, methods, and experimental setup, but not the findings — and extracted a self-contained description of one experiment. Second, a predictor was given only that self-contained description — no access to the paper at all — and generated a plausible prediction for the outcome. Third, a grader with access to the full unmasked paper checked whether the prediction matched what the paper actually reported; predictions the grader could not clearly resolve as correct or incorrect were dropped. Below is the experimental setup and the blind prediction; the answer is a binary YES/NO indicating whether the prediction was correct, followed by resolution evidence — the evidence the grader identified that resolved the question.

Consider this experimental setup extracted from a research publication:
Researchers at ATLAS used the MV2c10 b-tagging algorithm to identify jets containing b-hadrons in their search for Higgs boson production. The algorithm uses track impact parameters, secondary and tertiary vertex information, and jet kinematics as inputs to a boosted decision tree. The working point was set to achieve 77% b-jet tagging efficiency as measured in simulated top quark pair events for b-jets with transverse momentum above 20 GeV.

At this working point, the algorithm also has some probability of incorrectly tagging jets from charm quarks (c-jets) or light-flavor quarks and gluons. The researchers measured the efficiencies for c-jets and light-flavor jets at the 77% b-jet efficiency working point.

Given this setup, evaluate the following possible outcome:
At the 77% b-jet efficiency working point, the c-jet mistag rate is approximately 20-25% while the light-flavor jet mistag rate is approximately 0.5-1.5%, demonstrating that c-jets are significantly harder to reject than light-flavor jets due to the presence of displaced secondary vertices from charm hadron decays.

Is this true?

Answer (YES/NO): YES